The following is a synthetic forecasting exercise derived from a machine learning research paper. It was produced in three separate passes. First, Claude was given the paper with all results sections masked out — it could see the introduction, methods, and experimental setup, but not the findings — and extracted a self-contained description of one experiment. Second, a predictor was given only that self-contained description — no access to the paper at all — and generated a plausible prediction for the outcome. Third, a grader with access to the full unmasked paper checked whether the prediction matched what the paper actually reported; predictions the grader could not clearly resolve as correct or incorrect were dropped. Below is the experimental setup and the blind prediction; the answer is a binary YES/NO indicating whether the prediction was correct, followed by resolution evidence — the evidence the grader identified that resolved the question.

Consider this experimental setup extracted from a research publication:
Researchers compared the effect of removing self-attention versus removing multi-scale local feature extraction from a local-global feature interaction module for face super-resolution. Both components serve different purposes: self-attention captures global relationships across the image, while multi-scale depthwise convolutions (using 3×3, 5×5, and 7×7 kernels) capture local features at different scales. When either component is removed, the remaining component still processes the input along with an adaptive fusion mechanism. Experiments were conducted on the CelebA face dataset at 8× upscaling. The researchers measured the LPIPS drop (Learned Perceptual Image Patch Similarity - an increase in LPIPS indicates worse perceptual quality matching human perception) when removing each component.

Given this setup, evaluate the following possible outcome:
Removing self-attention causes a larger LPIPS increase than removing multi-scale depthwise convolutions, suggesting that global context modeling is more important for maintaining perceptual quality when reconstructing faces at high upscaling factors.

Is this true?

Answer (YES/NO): NO